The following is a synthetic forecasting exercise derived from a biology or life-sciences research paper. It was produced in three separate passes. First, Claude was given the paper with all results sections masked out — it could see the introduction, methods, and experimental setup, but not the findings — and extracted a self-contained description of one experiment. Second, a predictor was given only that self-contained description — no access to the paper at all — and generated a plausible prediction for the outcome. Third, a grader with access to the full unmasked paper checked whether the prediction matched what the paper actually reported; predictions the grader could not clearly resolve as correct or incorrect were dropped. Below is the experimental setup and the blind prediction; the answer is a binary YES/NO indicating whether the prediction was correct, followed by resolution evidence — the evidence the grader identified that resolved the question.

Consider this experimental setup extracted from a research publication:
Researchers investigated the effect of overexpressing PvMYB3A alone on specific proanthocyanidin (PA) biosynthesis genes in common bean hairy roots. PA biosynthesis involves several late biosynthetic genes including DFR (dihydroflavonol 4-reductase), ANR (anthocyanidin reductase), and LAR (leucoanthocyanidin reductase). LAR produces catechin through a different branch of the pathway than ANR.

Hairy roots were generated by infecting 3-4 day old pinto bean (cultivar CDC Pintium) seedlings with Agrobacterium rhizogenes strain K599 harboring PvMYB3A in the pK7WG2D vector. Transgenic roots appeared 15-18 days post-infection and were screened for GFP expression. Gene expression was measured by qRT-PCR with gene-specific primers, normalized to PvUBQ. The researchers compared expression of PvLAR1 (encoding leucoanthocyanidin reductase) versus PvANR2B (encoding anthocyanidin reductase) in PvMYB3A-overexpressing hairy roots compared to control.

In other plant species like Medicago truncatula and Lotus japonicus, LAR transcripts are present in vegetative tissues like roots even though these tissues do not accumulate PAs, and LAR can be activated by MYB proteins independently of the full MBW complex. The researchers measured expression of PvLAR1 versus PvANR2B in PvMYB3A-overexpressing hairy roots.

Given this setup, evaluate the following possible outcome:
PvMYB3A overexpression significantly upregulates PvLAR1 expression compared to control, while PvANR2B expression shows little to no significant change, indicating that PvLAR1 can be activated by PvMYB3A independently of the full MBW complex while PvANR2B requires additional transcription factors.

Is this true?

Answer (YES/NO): YES